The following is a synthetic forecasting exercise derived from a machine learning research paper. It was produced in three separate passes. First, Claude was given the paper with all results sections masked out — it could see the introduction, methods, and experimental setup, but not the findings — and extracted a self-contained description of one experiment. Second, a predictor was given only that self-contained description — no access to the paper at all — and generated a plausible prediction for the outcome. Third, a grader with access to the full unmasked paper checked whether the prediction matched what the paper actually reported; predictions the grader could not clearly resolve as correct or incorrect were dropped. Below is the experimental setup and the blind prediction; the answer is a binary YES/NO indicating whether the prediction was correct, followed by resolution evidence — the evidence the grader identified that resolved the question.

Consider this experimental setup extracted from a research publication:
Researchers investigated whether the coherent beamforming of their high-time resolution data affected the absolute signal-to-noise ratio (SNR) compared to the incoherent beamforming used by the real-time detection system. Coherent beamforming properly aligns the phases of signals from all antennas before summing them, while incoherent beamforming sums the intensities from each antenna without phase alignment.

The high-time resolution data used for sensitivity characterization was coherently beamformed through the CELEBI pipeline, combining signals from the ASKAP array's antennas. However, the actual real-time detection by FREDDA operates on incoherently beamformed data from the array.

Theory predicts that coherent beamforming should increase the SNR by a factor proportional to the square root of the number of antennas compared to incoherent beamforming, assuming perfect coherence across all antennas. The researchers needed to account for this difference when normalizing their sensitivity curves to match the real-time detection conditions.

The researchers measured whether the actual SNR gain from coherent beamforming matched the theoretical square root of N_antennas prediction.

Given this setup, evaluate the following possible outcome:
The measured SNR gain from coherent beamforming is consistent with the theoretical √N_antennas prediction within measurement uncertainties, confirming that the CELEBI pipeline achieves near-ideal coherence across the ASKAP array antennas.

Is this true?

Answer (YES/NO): NO